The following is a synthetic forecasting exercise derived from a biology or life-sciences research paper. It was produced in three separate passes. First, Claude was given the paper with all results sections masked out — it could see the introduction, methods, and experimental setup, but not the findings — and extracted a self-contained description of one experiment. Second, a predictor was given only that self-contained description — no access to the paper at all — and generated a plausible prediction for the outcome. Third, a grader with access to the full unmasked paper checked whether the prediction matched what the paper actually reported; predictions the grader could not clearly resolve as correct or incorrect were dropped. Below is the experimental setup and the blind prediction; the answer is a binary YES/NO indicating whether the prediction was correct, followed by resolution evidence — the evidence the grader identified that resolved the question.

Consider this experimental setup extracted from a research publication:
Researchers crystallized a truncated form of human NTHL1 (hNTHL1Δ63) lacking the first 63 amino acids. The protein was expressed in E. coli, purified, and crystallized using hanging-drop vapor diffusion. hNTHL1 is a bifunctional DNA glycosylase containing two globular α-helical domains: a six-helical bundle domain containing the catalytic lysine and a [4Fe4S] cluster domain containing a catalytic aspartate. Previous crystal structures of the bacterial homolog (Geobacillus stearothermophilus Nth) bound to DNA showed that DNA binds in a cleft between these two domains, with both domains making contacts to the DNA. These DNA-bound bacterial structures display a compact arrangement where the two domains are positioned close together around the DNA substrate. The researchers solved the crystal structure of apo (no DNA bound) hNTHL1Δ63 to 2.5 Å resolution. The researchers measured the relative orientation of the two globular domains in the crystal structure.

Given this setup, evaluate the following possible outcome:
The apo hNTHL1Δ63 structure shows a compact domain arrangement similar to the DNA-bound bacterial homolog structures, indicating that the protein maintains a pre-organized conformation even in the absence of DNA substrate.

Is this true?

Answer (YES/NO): NO